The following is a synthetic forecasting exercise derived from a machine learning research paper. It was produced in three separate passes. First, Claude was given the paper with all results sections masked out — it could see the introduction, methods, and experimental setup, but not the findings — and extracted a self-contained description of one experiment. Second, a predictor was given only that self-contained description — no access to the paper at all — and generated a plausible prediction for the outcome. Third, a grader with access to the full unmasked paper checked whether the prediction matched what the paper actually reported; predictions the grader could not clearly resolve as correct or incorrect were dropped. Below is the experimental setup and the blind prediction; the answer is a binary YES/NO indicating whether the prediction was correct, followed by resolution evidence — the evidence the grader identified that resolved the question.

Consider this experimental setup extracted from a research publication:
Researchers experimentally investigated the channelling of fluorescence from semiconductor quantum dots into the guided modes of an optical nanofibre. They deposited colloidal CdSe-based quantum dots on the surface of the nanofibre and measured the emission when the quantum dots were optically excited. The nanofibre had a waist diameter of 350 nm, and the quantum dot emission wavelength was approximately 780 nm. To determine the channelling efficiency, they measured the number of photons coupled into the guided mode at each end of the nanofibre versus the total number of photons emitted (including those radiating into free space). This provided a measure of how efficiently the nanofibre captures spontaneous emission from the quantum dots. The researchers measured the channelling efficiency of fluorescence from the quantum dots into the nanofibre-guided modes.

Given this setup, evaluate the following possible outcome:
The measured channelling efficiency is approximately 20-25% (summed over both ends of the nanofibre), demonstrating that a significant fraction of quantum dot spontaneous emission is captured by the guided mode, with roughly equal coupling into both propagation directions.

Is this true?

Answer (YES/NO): YES